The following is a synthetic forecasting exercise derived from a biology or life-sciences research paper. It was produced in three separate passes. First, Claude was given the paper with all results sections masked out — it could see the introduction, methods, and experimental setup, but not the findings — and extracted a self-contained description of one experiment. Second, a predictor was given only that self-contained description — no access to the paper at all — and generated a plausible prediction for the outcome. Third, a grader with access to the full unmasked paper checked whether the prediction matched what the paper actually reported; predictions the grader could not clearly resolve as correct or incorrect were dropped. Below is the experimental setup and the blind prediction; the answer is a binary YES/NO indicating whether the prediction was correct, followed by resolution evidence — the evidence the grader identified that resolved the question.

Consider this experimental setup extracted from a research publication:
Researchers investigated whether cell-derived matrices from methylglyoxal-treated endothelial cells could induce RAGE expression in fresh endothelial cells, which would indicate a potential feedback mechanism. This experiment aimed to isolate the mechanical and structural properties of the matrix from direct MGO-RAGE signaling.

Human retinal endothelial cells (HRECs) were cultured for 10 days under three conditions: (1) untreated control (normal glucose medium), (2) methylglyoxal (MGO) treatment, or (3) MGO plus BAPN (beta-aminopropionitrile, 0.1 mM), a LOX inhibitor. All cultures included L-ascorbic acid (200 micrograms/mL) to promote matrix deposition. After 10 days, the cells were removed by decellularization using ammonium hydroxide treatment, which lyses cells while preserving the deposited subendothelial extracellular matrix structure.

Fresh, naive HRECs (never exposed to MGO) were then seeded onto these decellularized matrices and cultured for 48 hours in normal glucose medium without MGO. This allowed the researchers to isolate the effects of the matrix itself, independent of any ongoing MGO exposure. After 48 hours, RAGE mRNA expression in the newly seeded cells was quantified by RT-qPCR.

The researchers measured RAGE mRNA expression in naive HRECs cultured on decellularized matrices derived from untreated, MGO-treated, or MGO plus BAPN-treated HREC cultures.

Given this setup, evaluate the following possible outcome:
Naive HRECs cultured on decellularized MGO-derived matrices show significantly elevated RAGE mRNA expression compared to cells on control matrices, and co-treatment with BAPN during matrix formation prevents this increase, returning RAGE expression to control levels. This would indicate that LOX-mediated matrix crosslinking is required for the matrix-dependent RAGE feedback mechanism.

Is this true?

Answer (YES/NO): YES